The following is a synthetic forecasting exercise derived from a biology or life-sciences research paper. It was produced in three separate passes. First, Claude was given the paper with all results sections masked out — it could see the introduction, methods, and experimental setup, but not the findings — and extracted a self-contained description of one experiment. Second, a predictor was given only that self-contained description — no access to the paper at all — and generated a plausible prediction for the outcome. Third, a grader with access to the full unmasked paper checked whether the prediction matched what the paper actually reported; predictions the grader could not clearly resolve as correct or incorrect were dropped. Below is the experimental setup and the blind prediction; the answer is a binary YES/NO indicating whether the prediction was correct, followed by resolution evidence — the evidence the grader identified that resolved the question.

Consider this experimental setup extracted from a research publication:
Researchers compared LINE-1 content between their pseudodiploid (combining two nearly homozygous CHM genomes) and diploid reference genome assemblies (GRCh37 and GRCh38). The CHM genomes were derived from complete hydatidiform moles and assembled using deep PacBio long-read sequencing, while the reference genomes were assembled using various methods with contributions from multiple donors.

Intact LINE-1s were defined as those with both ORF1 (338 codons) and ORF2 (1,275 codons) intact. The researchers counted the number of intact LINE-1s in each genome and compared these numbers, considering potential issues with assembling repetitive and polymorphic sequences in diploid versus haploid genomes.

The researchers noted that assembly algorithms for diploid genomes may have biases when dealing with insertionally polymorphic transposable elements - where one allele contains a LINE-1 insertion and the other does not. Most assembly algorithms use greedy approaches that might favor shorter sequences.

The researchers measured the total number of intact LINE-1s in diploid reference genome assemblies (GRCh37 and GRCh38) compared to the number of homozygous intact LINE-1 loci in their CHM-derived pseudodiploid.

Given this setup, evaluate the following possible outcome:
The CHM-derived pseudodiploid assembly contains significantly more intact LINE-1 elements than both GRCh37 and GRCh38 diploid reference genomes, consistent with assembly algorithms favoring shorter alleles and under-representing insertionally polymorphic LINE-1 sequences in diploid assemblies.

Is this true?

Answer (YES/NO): YES